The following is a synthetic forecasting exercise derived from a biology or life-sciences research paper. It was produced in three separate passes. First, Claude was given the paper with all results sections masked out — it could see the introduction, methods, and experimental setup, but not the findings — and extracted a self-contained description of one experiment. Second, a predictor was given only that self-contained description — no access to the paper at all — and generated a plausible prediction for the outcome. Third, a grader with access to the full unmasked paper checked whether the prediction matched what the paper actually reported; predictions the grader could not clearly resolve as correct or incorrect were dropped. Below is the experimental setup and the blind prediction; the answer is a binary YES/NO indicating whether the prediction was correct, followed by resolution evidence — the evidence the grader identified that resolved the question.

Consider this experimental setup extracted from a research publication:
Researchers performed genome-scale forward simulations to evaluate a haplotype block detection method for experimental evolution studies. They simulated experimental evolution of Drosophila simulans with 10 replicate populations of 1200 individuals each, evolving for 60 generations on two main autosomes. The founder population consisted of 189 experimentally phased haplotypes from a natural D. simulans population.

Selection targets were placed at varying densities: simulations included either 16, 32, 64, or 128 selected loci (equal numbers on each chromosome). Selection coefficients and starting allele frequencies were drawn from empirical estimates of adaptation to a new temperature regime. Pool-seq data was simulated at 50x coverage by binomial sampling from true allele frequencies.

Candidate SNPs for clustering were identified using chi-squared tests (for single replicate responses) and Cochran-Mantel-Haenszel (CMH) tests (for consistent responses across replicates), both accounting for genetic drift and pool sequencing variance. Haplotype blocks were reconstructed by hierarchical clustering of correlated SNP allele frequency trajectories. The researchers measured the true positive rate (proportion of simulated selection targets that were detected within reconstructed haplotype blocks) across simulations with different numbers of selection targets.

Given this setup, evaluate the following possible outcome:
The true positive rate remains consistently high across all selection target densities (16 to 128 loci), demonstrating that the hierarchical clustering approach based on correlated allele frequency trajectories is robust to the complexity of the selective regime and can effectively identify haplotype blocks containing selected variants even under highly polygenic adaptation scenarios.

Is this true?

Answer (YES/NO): YES